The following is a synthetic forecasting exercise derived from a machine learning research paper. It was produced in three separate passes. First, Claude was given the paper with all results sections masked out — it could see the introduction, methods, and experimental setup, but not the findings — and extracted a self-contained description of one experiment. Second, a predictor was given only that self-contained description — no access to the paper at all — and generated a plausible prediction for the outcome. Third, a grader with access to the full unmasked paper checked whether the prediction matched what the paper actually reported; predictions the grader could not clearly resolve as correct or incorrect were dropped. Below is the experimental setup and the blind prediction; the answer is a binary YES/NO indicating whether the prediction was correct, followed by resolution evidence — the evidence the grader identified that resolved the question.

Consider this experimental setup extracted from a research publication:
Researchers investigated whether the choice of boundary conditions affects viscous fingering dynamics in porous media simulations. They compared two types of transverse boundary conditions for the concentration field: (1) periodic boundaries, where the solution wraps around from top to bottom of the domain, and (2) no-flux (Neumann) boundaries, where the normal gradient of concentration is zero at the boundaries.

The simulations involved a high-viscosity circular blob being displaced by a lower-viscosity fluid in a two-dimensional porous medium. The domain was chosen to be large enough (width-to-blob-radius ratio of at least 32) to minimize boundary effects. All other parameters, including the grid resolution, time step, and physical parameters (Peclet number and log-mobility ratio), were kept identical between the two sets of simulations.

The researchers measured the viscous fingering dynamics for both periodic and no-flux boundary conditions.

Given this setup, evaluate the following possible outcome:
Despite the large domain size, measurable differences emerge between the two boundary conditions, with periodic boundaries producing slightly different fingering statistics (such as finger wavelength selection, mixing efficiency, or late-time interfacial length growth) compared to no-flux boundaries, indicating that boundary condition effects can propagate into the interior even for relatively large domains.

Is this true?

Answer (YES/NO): NO